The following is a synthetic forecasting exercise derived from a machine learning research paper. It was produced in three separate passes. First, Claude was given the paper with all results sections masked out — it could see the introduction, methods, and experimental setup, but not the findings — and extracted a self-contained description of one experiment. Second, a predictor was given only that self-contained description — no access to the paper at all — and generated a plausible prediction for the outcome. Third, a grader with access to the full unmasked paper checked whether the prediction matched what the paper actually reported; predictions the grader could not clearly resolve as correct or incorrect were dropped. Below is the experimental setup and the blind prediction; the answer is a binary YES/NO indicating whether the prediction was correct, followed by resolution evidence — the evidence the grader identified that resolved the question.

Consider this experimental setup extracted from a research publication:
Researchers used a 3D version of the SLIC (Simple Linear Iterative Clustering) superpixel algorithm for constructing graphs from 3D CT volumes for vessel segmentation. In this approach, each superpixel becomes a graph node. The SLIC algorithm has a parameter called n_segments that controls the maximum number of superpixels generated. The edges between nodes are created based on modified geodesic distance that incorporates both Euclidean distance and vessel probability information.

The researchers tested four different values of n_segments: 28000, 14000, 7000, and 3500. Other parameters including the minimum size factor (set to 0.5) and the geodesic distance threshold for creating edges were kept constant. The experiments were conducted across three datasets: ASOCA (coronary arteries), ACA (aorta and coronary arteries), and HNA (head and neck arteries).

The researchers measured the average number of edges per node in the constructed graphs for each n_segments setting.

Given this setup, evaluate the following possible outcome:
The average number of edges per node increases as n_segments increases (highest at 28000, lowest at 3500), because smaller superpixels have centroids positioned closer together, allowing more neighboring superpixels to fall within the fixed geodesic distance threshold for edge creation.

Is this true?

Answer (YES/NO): YES